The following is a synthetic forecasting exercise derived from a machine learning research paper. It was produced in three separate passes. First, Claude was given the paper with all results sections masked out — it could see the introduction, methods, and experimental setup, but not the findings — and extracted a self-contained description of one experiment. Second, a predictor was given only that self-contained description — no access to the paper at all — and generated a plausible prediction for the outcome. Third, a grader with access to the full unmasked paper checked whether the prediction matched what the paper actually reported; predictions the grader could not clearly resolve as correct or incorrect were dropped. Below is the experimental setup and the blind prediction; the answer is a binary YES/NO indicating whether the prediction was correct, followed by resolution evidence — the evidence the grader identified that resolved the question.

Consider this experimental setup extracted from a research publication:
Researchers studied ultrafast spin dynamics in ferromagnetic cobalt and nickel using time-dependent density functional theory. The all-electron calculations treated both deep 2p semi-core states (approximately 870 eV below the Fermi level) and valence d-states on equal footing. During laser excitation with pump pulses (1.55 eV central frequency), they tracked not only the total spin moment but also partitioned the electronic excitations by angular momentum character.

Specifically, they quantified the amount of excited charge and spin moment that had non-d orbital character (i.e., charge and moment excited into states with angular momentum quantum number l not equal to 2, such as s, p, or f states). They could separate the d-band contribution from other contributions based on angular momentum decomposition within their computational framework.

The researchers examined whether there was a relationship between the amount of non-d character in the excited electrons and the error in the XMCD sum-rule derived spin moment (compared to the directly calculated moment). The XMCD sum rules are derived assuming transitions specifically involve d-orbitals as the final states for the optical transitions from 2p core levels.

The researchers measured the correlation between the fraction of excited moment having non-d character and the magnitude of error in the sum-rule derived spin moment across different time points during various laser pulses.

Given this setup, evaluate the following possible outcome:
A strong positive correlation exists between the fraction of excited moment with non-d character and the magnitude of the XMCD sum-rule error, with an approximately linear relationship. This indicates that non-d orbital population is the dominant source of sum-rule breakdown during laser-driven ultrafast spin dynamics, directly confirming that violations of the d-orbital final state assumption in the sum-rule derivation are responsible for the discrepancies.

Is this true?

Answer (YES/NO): NO